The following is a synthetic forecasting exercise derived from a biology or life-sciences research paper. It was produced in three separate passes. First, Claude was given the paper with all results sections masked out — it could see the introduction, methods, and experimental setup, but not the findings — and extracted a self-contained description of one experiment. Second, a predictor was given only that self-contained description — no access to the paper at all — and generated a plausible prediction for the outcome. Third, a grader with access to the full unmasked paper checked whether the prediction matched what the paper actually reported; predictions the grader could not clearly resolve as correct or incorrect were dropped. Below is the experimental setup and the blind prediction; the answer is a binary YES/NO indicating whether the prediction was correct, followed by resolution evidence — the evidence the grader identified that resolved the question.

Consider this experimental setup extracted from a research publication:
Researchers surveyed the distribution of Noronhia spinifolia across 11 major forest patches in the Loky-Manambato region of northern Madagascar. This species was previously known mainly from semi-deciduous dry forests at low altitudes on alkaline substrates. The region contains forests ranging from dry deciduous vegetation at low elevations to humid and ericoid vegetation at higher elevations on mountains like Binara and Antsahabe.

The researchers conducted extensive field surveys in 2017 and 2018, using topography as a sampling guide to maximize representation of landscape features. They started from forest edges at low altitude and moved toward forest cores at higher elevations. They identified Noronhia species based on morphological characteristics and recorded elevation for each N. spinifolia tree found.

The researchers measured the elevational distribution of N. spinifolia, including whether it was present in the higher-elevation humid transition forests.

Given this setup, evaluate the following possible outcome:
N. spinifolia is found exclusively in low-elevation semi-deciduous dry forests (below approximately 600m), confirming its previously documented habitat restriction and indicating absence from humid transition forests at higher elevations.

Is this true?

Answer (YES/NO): NO